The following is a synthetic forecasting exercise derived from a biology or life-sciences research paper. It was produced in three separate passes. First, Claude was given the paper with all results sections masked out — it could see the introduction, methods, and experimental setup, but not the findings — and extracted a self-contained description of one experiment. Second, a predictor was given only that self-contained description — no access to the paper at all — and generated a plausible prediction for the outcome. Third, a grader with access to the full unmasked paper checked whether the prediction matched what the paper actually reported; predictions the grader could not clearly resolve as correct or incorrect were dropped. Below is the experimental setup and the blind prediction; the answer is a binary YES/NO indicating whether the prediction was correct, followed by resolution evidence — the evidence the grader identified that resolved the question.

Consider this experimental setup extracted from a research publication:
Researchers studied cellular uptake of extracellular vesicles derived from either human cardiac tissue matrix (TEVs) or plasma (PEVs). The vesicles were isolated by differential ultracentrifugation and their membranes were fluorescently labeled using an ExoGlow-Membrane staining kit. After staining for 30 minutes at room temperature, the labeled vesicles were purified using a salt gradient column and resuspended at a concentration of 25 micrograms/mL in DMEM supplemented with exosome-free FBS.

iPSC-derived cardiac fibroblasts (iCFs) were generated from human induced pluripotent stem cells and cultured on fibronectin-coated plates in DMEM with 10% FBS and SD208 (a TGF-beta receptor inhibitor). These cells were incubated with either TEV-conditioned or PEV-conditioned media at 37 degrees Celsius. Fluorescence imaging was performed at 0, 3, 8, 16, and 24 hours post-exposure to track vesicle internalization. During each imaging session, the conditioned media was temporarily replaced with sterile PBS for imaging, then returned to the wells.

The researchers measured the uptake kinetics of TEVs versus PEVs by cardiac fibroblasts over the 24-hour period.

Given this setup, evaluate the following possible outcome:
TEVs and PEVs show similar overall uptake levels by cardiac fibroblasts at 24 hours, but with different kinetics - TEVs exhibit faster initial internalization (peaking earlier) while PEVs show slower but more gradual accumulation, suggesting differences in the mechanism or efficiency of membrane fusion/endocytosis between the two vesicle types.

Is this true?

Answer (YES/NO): NO